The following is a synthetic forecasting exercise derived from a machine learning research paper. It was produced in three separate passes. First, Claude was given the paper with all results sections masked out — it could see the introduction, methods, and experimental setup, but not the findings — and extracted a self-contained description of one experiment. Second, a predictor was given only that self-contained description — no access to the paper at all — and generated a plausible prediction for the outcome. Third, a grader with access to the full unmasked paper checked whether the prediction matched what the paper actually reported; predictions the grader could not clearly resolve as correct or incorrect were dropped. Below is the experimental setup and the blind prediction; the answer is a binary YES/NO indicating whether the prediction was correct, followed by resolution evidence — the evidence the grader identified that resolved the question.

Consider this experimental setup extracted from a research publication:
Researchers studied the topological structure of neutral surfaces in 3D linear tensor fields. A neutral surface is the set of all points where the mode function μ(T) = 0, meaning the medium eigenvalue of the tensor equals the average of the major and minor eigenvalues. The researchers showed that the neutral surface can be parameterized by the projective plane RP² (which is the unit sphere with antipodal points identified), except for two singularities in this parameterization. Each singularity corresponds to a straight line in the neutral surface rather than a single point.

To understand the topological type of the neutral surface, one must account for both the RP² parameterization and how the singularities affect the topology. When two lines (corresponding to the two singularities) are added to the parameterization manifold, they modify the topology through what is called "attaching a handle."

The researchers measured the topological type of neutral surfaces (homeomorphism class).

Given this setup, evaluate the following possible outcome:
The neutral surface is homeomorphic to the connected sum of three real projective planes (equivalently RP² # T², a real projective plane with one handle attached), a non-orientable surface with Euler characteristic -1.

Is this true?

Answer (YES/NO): YES